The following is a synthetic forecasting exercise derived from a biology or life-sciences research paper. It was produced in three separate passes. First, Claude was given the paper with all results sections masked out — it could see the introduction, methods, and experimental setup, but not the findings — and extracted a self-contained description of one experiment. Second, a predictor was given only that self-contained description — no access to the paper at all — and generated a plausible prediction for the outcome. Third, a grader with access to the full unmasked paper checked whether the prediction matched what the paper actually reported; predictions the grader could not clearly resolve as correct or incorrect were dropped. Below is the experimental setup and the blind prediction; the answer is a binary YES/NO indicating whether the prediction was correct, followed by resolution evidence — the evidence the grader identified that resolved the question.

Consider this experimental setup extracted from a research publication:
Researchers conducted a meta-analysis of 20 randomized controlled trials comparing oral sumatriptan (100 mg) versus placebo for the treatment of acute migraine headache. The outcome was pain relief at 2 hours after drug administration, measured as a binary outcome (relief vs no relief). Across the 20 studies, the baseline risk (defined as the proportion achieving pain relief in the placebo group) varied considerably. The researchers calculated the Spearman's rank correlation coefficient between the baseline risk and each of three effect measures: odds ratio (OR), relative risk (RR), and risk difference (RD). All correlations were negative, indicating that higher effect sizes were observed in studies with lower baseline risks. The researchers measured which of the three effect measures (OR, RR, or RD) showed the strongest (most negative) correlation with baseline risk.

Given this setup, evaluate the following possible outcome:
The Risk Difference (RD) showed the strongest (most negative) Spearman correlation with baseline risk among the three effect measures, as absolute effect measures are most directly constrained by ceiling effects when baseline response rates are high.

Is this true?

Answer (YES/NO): NO